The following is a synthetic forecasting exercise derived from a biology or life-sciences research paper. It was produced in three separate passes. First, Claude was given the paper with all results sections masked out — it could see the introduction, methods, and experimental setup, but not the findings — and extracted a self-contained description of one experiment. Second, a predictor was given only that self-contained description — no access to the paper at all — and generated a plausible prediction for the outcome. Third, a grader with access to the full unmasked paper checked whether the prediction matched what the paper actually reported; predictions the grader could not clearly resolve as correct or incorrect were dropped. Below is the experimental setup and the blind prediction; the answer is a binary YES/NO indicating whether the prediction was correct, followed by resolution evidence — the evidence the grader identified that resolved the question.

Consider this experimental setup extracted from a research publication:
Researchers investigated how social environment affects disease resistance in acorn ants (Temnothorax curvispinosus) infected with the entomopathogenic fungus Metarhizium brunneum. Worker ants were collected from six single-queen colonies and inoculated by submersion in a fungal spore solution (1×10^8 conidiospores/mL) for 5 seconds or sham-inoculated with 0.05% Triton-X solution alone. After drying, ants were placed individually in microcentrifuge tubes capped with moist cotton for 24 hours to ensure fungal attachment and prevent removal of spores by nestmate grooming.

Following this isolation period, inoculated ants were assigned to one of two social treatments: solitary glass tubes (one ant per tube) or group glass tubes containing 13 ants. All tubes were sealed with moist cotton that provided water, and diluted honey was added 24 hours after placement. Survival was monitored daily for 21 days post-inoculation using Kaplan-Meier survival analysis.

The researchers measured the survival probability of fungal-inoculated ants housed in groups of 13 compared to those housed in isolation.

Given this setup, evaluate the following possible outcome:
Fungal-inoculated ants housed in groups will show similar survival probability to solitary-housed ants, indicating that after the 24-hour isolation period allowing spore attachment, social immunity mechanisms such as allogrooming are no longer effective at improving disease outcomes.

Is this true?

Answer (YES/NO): NO